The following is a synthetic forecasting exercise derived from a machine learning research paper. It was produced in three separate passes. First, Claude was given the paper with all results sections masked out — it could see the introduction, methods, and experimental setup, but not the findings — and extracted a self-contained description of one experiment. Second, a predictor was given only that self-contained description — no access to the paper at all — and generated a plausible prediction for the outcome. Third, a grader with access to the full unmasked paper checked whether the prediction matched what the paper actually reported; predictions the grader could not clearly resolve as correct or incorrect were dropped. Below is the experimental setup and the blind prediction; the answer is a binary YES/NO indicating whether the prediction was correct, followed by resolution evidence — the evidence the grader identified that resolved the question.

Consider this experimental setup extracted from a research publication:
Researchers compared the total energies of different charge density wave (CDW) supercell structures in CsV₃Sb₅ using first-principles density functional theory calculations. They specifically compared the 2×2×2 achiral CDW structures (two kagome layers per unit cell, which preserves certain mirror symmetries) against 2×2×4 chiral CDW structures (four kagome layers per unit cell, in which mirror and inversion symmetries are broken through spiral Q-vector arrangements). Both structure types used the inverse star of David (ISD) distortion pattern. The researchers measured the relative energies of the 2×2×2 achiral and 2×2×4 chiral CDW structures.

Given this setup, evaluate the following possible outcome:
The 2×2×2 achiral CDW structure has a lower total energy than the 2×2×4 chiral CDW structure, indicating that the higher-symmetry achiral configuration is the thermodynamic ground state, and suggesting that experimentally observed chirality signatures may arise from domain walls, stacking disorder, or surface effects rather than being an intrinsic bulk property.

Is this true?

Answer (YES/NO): NO